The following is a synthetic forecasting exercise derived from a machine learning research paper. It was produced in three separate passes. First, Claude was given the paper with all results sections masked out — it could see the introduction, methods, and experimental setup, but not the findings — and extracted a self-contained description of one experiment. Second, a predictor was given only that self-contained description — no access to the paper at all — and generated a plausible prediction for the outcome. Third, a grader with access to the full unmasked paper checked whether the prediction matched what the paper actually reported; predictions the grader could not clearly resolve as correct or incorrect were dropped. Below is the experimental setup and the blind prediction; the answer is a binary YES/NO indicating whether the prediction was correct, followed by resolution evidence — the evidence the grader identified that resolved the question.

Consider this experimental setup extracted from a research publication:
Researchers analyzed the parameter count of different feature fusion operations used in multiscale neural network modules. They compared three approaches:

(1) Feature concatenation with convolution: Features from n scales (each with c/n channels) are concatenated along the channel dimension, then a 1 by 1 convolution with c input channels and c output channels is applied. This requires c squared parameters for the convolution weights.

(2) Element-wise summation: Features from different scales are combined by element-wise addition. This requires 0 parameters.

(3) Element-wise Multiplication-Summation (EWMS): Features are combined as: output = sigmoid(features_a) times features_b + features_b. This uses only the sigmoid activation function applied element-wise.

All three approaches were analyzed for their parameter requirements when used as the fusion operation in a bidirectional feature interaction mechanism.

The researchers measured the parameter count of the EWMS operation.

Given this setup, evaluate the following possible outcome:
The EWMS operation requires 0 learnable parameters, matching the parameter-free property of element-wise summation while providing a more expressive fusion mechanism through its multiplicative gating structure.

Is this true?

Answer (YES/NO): YES